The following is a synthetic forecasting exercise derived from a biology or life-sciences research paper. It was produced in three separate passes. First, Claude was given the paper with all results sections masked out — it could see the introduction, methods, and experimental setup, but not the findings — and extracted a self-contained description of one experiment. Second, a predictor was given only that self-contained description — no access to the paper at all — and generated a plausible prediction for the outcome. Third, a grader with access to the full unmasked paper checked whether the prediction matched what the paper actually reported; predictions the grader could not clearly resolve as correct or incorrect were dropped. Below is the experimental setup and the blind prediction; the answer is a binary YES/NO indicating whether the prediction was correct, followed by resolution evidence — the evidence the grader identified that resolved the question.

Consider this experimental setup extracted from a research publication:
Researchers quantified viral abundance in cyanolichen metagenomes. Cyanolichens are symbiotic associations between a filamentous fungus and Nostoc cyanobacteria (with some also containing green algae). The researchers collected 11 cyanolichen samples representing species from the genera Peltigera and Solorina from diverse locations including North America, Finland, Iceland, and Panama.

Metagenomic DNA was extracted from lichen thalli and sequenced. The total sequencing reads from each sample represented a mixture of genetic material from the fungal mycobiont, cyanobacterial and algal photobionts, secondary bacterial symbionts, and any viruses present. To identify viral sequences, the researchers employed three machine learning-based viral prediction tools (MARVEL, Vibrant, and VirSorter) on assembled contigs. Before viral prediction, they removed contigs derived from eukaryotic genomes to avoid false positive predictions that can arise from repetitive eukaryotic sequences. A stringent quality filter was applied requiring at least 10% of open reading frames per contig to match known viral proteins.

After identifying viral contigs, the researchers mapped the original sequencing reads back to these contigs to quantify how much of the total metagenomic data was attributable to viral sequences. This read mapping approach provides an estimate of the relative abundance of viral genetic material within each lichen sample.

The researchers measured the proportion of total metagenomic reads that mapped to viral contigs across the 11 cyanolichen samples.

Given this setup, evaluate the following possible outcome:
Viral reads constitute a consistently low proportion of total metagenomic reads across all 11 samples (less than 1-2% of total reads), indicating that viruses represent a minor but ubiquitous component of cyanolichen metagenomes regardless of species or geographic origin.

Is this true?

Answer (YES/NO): NO